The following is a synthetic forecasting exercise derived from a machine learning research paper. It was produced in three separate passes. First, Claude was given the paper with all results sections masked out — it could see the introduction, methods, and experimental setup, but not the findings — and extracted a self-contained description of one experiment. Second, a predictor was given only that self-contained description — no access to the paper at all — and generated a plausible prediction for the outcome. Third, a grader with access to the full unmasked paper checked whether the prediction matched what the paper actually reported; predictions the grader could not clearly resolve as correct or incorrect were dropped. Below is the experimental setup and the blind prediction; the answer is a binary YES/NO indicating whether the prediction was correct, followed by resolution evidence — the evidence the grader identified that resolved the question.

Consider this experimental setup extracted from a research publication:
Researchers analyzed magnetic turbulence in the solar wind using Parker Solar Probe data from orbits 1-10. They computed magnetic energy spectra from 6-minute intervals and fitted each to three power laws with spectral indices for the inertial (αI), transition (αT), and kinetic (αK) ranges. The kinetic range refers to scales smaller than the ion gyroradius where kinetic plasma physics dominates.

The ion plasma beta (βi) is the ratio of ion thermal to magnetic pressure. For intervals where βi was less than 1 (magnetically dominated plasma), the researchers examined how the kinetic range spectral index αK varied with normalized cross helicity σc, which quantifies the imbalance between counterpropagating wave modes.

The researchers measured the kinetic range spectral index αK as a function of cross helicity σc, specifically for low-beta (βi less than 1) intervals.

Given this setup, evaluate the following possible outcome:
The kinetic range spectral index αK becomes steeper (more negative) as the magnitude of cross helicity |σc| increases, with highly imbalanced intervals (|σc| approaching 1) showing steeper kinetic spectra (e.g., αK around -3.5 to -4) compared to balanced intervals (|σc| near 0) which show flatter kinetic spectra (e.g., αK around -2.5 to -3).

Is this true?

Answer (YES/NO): NO